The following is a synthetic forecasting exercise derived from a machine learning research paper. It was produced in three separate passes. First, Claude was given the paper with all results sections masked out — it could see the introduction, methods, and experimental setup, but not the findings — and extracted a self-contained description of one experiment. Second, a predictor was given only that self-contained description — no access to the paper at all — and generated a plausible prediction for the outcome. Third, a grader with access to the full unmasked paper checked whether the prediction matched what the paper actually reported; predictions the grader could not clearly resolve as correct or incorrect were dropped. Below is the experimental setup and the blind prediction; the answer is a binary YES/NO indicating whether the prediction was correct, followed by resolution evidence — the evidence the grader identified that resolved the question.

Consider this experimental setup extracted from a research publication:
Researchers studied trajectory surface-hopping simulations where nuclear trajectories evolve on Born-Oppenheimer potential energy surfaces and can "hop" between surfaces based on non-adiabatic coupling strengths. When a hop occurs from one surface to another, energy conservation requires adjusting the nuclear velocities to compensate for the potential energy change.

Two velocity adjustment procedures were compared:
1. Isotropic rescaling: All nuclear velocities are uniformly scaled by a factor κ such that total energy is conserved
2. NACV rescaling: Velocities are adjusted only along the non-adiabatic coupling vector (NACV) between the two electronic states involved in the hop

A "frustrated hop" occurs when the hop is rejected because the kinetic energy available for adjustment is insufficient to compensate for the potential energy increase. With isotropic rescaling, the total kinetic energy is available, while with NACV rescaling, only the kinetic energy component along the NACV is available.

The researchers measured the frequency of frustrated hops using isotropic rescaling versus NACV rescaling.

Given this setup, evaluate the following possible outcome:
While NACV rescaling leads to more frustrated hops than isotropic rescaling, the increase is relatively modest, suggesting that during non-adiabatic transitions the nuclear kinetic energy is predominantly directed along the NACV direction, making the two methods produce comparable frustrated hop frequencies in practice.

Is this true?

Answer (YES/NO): NO